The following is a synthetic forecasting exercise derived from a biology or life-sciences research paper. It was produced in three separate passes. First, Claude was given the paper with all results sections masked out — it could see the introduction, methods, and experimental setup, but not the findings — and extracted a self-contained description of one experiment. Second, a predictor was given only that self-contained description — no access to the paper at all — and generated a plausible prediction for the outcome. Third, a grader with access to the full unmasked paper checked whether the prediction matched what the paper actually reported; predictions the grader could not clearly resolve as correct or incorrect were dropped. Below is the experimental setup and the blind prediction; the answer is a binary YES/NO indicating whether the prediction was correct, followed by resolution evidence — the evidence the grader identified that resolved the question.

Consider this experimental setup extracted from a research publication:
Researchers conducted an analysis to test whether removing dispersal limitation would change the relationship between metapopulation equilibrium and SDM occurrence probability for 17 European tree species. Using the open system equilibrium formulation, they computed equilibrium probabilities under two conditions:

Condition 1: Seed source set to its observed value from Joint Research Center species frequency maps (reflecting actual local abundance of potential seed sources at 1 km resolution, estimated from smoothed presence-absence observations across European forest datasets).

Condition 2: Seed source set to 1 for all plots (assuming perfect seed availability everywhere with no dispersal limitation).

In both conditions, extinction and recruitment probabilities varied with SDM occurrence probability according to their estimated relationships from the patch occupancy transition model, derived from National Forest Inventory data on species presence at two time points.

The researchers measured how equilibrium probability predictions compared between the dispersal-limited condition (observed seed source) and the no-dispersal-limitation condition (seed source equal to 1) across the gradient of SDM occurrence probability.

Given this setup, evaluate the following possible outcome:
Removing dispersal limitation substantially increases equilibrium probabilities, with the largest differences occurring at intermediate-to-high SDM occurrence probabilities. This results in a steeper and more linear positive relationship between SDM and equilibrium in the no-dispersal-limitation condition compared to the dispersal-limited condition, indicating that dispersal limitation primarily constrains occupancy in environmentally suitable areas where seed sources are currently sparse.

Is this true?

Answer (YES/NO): NO